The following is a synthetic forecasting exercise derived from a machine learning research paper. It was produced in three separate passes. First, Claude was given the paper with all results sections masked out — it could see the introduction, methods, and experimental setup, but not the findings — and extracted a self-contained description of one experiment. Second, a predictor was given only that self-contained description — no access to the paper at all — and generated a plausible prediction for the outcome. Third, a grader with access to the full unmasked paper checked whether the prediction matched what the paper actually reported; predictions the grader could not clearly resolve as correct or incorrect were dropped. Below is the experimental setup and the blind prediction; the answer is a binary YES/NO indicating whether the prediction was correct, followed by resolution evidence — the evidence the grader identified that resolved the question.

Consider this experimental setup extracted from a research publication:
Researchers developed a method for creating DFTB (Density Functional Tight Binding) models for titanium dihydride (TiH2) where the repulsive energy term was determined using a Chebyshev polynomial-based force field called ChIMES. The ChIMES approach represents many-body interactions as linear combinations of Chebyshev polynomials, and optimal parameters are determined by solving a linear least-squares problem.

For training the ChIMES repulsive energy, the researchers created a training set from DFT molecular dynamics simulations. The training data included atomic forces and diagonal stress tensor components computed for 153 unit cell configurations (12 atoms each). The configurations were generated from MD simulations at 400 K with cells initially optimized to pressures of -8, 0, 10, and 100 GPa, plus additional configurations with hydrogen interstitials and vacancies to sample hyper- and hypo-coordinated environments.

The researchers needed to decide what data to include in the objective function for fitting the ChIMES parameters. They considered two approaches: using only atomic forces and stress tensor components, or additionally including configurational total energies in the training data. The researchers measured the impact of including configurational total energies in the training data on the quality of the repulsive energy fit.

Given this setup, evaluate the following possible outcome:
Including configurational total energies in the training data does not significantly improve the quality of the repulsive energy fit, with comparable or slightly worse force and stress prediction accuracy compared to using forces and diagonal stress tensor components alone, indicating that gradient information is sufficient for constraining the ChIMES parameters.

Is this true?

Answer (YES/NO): YES